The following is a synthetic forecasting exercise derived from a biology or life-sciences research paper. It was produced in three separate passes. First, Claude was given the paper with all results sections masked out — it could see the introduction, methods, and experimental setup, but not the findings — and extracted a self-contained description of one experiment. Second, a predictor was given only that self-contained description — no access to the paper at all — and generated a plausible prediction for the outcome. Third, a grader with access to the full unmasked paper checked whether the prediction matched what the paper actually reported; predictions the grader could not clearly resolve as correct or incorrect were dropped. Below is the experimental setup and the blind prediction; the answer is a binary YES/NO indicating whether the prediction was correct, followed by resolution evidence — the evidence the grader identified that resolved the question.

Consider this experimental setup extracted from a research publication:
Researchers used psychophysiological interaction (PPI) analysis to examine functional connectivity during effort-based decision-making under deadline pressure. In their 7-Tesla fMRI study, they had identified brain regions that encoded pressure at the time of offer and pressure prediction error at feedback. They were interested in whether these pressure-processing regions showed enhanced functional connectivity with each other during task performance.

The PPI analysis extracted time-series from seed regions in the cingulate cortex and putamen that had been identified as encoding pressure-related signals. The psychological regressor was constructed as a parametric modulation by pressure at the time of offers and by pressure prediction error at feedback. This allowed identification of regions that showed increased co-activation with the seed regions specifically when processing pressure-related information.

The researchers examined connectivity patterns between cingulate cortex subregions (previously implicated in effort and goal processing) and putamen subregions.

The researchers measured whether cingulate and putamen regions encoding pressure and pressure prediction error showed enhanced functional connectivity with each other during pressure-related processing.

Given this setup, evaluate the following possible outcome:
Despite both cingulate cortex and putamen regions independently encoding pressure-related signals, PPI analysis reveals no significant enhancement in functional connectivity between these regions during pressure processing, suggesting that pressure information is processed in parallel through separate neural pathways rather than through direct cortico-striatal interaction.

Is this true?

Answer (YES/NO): NO